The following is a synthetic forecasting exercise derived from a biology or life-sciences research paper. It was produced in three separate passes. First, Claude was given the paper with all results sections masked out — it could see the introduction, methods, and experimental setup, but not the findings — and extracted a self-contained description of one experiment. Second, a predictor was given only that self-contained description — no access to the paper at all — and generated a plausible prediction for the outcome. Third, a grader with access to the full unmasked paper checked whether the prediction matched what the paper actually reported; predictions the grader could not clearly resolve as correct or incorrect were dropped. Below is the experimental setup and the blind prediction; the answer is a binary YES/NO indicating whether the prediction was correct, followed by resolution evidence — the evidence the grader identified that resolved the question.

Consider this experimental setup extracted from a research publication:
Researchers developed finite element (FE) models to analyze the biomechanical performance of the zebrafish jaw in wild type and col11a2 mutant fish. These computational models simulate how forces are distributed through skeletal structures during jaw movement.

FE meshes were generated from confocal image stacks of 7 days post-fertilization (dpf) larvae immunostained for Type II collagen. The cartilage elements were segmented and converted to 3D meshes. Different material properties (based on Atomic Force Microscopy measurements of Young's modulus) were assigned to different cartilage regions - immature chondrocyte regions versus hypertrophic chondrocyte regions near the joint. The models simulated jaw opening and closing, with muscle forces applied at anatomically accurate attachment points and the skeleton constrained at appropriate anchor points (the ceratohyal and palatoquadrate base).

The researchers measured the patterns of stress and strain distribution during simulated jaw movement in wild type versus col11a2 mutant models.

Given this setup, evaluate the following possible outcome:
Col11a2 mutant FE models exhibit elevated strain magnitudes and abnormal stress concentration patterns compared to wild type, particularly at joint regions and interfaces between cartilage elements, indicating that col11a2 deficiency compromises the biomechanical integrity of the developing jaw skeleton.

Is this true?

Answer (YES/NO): NO